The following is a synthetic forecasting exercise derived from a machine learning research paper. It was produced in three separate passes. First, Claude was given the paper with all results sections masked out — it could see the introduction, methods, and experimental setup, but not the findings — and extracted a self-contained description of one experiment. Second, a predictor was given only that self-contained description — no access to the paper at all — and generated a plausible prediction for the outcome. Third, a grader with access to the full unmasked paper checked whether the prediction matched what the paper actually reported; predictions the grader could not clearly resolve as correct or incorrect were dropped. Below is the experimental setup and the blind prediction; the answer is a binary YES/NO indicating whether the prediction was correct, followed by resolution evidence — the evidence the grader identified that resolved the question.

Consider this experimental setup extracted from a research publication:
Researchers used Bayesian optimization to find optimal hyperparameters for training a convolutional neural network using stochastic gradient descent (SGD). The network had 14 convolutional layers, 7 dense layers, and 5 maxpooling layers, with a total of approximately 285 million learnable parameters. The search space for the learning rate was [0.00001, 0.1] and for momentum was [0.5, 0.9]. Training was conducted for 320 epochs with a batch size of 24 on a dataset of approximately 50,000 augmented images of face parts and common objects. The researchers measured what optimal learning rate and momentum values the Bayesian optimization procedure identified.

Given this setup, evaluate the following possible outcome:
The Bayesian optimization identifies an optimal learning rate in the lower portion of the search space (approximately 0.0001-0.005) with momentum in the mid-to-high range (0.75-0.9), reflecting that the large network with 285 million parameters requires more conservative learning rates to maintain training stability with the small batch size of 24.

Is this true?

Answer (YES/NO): YES